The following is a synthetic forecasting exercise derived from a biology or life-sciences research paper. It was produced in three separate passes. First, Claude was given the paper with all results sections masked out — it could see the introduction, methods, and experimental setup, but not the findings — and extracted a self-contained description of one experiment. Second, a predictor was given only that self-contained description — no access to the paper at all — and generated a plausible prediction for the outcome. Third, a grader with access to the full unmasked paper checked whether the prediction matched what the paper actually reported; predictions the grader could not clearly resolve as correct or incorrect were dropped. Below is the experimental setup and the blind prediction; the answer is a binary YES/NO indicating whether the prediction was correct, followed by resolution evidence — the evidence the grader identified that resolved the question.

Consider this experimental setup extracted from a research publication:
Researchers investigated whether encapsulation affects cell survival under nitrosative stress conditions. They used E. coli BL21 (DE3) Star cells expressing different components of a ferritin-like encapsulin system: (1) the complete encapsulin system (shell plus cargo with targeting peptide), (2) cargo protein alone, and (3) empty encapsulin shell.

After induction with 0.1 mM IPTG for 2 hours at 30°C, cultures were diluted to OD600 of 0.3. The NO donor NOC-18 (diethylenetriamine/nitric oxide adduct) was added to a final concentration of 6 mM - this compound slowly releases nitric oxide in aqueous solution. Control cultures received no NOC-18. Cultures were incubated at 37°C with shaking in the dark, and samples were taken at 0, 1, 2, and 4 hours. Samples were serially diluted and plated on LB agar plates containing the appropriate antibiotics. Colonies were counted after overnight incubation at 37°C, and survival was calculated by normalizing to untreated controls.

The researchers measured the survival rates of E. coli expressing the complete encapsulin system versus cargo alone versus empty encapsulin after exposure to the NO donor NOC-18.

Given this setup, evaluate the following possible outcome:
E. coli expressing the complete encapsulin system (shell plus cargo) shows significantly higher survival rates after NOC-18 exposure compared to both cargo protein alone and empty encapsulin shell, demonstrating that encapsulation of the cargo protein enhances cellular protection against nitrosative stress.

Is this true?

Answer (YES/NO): YES